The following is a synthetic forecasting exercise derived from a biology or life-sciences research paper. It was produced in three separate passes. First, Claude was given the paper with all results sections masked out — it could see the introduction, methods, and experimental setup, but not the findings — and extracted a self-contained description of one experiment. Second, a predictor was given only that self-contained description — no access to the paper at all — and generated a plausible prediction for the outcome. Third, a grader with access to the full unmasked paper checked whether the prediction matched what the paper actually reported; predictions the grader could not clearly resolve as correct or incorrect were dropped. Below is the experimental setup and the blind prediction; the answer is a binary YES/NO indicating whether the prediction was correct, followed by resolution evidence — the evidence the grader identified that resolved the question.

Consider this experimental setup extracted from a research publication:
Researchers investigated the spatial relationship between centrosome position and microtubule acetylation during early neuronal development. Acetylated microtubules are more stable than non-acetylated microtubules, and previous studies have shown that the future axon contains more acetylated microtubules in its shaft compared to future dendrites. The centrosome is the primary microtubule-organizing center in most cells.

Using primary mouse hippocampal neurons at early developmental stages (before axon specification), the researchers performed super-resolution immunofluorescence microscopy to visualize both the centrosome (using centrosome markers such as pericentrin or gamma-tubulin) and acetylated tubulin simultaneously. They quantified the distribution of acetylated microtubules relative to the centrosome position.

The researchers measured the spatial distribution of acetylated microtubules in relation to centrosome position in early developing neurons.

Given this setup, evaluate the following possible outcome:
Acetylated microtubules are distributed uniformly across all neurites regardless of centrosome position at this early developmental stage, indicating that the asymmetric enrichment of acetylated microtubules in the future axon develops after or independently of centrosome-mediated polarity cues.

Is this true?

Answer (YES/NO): NO